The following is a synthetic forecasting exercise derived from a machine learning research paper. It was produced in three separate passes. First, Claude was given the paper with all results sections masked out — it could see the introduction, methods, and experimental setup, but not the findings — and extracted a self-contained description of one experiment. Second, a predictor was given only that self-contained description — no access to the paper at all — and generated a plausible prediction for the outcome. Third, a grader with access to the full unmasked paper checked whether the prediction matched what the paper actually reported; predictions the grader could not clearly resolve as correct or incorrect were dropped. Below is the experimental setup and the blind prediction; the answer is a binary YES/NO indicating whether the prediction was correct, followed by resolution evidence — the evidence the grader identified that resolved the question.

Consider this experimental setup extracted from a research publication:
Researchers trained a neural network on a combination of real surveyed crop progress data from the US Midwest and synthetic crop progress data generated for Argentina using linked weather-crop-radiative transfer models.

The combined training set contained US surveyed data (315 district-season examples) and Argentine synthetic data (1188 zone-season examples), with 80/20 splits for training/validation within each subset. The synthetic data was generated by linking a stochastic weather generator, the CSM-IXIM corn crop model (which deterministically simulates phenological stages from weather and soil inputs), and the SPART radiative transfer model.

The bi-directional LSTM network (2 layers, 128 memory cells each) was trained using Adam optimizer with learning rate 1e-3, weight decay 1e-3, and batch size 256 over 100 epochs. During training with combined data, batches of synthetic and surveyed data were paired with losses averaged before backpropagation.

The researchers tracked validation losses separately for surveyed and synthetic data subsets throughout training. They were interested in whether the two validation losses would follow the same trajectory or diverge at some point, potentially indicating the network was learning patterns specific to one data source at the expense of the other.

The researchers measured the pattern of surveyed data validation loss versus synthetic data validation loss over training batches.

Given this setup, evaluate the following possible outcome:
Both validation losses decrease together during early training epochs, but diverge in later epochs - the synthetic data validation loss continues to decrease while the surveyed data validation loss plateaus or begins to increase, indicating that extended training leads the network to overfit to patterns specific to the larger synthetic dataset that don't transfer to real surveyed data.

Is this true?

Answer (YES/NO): YES